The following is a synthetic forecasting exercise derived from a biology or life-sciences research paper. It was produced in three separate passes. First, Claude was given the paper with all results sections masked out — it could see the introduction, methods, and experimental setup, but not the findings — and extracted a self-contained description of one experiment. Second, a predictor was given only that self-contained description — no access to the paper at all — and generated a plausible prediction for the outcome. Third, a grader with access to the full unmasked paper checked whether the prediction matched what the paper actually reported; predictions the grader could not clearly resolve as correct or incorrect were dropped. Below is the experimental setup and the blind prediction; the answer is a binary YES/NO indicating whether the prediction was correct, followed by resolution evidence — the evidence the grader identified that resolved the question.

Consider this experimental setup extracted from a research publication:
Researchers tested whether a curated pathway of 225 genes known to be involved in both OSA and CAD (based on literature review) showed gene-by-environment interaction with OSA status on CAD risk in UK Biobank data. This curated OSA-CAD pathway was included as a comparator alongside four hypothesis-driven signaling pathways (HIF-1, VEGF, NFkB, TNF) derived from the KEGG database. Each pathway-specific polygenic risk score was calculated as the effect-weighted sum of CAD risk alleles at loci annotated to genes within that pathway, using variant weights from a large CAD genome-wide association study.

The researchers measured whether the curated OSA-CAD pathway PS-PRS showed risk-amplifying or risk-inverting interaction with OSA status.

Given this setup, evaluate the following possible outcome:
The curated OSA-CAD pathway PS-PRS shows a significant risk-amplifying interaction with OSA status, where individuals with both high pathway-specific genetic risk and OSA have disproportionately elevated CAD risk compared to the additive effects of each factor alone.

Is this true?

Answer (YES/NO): NO